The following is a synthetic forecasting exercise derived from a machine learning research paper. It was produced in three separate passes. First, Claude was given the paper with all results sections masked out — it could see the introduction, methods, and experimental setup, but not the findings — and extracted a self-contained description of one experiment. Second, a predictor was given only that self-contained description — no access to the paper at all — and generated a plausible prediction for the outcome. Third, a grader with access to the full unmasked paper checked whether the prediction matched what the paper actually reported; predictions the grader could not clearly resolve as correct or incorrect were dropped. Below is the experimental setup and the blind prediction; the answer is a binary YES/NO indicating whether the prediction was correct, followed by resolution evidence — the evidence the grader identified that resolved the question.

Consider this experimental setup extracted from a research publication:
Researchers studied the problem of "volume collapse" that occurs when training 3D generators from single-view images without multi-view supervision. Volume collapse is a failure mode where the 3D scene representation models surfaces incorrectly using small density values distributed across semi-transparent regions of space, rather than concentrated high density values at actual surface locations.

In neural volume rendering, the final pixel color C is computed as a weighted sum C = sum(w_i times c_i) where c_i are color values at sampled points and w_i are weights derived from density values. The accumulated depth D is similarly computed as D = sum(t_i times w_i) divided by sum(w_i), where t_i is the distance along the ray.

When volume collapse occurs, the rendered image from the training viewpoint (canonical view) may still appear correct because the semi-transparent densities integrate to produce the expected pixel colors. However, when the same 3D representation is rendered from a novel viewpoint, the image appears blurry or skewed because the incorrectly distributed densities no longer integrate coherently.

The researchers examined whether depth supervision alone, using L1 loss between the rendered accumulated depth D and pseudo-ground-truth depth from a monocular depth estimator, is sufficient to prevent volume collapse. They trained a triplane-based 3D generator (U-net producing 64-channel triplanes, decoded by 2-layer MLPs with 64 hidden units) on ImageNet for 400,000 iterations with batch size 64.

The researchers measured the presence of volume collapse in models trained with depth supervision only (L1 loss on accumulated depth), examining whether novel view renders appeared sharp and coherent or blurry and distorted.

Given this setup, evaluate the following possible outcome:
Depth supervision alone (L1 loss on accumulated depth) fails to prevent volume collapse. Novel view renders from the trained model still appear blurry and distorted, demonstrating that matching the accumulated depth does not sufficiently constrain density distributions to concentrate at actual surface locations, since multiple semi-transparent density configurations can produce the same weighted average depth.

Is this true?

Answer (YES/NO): YES